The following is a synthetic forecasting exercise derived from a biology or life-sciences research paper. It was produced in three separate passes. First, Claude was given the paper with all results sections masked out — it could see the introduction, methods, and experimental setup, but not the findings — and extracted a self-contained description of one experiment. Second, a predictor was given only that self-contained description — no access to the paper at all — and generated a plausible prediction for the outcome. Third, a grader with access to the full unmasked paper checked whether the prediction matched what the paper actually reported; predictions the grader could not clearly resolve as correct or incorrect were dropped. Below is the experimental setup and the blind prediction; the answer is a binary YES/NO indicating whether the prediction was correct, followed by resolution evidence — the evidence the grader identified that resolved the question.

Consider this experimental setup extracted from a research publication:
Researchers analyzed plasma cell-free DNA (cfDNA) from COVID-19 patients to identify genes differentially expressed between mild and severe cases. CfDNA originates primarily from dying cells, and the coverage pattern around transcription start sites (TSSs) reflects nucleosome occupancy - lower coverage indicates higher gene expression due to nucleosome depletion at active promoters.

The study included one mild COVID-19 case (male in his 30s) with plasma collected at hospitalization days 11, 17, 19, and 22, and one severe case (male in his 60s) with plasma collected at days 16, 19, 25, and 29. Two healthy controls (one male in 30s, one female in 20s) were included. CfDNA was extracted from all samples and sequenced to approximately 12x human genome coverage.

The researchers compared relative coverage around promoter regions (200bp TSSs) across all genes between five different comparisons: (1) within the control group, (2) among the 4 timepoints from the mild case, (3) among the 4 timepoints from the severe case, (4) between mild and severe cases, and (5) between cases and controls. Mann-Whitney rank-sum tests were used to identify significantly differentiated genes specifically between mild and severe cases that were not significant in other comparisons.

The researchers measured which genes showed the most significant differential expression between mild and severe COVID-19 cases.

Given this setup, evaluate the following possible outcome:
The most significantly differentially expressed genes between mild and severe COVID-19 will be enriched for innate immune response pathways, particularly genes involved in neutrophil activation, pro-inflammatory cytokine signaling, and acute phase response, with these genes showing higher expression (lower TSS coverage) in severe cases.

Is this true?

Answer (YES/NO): NO